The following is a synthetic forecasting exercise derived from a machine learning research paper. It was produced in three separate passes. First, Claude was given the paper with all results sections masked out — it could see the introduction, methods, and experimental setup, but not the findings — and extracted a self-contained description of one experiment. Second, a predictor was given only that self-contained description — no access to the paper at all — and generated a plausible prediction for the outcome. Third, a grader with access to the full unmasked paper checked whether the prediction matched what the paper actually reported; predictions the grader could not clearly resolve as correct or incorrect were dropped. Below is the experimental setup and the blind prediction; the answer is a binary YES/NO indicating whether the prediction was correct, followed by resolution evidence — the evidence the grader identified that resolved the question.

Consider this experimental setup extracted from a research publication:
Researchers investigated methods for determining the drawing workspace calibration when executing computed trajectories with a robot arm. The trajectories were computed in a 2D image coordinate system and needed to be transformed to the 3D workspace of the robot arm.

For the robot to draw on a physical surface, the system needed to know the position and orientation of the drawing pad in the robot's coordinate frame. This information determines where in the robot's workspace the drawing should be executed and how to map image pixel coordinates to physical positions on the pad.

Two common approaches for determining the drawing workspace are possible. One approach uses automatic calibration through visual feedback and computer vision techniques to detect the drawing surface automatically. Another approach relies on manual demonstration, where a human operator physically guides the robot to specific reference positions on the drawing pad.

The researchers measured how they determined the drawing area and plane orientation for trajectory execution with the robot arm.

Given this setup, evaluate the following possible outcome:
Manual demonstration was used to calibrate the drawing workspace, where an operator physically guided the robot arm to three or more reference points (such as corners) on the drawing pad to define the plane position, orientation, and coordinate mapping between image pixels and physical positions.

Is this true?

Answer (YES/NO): YES